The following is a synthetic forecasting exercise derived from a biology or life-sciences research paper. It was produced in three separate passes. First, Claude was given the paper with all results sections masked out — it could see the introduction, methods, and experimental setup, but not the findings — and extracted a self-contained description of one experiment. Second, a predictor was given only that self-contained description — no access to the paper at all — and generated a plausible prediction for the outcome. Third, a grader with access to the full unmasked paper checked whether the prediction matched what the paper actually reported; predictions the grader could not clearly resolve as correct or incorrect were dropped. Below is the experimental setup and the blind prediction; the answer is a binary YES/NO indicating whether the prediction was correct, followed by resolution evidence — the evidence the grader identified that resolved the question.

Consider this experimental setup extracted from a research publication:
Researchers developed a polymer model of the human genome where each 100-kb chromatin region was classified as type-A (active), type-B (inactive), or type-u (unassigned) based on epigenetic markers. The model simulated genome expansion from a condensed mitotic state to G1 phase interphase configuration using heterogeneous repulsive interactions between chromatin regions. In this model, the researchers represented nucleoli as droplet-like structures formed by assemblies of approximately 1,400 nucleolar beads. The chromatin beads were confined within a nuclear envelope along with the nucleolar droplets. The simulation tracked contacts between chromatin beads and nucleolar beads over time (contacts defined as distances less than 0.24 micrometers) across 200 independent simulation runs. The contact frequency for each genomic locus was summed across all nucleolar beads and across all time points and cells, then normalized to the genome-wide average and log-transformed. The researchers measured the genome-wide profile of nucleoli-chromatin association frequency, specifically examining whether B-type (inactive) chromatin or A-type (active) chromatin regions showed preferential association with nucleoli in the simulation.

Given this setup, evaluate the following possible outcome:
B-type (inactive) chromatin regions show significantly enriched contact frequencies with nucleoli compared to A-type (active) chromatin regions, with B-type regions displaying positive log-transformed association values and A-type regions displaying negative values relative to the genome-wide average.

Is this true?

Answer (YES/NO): YES